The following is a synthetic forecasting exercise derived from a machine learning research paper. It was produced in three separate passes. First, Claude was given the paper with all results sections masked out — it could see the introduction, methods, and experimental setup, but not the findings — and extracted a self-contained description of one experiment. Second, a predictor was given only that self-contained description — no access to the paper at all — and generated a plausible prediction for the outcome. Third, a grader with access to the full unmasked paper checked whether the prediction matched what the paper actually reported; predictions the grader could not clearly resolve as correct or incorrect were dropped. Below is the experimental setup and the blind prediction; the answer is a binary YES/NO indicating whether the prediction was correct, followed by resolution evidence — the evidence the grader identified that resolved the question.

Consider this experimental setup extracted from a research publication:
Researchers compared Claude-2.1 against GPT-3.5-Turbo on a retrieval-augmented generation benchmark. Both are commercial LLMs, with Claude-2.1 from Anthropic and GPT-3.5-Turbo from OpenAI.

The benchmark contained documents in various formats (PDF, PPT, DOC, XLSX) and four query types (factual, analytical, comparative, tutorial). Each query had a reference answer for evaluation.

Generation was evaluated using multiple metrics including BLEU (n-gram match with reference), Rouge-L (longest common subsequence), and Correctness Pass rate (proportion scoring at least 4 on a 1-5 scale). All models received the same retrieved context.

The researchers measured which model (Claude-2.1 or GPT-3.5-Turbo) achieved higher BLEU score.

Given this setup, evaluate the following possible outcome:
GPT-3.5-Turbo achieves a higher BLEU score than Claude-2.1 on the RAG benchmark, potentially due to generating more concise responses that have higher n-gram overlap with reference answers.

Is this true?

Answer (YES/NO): YES